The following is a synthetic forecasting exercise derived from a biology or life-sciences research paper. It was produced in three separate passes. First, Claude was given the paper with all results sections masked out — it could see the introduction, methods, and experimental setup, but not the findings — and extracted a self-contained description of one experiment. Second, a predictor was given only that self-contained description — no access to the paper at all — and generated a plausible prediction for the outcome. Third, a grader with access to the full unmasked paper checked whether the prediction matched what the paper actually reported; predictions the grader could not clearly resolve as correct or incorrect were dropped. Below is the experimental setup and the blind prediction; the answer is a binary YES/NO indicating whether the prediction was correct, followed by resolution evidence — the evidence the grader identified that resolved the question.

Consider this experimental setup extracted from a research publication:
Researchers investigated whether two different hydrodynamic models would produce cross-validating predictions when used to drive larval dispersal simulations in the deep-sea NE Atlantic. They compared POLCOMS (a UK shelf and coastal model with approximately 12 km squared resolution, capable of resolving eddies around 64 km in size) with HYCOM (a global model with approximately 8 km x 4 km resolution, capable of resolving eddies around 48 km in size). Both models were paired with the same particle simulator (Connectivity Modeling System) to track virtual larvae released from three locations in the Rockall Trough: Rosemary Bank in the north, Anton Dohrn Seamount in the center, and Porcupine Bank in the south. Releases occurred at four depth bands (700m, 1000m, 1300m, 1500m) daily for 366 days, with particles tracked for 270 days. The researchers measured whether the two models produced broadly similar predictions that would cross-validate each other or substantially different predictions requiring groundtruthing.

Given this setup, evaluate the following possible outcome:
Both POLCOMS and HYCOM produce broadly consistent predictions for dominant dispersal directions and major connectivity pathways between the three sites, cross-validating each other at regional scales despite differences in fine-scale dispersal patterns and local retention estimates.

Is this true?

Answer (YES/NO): NO